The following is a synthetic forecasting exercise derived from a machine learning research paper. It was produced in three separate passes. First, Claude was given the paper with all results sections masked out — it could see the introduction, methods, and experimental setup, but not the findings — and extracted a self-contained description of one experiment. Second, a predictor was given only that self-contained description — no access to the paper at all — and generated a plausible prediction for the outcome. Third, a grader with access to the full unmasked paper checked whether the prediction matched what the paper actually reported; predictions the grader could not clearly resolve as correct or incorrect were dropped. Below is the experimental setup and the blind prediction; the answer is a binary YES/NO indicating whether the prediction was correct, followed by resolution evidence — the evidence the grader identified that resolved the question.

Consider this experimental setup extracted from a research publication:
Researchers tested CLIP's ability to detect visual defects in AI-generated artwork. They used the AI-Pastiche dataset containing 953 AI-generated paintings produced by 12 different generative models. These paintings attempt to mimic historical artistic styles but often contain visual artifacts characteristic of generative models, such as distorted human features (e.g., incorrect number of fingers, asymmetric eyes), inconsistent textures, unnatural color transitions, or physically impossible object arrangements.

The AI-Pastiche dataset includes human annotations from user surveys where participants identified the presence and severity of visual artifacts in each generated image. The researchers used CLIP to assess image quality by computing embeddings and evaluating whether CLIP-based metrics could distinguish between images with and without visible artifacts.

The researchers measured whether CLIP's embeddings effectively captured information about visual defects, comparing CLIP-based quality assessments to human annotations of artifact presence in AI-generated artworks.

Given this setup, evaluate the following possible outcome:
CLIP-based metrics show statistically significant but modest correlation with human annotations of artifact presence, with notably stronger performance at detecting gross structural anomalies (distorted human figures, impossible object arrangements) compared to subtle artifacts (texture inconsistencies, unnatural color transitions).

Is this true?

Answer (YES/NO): NO